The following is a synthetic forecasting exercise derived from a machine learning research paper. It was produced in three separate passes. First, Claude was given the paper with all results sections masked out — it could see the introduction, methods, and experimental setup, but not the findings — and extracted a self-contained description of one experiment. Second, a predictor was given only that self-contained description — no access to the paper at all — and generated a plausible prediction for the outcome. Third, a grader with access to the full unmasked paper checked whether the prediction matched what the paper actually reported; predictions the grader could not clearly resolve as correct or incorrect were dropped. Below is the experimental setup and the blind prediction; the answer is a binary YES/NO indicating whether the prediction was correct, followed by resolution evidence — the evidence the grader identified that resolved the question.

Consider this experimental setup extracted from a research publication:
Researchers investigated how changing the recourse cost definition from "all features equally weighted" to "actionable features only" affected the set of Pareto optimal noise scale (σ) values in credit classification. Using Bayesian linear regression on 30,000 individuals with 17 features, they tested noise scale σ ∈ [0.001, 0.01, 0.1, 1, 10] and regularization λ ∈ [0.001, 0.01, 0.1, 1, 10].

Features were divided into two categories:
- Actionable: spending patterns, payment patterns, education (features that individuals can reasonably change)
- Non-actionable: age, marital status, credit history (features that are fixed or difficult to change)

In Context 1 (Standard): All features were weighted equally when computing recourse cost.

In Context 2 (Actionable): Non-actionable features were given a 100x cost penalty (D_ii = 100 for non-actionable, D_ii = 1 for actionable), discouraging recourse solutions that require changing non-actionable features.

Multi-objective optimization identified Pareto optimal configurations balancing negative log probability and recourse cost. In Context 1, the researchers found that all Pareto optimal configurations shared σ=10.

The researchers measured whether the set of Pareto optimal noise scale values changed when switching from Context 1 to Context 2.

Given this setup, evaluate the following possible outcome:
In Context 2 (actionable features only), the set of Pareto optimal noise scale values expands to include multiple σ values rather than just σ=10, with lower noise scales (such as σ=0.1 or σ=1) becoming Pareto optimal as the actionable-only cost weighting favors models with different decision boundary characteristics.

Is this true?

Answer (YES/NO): YES